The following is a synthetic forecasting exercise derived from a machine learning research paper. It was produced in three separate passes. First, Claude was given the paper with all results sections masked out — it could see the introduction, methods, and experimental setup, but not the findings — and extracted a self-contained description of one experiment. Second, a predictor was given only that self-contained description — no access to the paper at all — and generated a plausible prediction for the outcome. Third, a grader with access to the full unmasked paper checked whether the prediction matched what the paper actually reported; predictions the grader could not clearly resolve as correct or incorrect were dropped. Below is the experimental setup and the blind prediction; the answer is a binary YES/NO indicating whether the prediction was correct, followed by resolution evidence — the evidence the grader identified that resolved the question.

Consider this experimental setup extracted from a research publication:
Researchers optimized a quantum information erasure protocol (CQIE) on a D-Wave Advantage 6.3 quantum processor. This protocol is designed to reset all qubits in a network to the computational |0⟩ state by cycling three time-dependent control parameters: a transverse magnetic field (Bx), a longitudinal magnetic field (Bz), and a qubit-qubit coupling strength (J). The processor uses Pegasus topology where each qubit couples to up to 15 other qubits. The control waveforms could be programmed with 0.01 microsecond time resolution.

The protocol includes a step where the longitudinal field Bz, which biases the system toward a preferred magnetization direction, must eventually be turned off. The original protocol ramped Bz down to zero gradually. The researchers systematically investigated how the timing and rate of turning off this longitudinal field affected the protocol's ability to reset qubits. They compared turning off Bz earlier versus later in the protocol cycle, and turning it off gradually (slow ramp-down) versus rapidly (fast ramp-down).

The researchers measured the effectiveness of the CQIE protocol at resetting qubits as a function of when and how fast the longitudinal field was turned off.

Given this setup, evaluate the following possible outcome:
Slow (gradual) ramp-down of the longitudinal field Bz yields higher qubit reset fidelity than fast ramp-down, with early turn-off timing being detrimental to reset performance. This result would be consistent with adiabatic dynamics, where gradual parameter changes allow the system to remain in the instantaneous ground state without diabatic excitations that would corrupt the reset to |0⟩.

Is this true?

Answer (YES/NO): NO